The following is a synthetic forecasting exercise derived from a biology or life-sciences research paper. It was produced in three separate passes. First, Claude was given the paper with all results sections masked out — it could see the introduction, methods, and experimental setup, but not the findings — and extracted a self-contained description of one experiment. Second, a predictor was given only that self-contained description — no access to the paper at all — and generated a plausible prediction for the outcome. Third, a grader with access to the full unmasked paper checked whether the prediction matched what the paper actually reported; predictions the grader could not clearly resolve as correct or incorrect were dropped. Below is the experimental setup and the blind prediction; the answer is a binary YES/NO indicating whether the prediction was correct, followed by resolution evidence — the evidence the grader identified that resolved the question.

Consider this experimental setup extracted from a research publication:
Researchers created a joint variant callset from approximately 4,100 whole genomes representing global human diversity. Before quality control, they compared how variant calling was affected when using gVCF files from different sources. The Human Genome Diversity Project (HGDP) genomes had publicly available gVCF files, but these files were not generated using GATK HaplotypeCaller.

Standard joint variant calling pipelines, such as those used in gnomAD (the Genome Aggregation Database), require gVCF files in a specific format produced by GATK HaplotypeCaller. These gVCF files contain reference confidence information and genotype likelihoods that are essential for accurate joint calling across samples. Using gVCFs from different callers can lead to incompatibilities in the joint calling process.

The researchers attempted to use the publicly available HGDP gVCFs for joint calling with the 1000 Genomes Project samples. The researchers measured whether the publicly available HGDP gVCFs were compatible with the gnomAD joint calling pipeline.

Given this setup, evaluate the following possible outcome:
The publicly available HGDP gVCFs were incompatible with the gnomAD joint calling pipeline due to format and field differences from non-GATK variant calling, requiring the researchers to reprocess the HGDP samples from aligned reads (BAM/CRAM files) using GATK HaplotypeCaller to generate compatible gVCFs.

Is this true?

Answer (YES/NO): YES